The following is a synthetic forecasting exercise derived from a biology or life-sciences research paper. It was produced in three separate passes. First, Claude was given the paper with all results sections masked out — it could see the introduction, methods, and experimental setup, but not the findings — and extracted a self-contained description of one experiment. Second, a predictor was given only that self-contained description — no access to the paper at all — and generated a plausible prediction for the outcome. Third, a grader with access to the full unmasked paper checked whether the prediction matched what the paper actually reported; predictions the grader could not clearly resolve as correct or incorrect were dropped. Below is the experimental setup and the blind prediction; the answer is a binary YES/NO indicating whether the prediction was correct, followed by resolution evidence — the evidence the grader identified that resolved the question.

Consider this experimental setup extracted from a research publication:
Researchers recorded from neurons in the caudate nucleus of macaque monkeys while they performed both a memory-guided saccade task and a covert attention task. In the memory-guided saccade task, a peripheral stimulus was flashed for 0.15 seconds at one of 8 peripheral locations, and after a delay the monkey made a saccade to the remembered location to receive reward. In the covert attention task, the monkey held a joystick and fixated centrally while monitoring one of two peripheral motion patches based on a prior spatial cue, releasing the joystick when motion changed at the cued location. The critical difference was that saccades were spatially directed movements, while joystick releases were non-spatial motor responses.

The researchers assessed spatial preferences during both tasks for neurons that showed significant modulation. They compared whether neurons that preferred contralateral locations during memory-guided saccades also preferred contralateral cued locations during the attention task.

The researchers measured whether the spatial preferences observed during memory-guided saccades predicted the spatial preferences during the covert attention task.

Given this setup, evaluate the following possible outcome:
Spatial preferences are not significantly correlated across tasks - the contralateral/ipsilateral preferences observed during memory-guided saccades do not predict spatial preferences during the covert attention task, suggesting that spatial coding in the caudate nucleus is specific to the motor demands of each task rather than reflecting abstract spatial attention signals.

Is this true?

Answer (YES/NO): YES